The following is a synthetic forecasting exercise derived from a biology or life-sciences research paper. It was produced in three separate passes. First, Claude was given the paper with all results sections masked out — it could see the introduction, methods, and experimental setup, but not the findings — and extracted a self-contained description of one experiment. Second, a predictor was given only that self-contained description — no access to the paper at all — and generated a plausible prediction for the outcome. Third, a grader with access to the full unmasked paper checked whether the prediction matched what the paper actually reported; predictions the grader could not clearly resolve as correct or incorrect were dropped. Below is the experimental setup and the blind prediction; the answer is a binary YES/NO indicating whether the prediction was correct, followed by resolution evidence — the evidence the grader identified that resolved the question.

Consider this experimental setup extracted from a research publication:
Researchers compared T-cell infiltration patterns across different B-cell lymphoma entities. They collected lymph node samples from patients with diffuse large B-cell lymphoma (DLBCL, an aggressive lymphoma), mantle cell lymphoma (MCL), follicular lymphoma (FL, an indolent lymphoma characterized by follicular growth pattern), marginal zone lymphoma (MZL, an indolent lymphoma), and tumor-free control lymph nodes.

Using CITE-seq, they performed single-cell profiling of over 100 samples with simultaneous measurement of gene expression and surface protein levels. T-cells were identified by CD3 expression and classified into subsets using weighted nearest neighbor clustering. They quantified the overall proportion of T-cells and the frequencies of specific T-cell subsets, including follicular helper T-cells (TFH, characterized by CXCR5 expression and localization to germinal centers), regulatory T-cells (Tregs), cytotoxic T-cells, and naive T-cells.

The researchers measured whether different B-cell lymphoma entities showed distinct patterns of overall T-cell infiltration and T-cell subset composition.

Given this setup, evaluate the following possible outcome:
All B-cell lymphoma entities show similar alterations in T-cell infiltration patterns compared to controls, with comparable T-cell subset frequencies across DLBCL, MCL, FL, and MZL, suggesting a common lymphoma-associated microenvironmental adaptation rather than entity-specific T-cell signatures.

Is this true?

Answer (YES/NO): NO